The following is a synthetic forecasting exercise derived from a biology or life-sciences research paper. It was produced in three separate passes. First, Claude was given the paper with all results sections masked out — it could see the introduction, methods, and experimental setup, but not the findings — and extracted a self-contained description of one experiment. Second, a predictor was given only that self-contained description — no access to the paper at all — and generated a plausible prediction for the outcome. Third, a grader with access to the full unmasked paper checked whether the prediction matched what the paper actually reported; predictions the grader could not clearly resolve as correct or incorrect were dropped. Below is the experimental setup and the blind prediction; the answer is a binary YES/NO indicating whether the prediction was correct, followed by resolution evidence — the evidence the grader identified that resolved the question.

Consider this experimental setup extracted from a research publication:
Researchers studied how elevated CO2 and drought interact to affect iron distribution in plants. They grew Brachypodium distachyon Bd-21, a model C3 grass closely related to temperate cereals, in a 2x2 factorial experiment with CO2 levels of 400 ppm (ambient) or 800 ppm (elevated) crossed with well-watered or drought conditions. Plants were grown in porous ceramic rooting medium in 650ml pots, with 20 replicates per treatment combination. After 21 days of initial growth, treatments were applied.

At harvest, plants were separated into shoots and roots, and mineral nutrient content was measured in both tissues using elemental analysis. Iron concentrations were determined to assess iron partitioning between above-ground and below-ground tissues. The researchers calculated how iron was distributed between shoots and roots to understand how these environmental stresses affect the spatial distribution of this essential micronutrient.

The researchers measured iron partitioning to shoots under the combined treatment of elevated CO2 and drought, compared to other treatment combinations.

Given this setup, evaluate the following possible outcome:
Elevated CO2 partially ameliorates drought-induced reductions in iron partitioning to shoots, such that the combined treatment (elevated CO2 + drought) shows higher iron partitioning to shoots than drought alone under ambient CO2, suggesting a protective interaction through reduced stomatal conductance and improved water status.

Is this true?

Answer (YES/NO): NO